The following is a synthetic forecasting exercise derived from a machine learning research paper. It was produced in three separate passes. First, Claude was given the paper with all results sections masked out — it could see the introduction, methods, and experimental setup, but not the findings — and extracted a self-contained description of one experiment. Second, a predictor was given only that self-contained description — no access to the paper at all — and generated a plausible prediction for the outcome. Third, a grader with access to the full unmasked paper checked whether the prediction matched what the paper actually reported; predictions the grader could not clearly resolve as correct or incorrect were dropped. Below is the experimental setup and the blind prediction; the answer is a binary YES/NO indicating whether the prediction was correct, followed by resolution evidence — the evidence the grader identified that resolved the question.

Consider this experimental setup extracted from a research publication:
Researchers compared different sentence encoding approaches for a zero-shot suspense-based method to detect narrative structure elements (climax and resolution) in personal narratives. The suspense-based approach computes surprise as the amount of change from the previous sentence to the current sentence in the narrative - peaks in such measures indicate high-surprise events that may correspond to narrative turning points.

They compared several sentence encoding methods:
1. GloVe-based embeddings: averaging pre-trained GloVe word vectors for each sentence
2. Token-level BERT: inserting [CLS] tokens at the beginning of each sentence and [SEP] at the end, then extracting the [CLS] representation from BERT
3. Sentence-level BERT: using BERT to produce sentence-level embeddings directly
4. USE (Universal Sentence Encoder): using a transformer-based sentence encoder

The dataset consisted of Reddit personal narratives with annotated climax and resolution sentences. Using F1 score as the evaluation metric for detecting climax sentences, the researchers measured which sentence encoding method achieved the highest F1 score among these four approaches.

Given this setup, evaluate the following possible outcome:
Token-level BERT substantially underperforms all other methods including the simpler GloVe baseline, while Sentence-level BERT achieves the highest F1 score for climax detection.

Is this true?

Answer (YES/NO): NO